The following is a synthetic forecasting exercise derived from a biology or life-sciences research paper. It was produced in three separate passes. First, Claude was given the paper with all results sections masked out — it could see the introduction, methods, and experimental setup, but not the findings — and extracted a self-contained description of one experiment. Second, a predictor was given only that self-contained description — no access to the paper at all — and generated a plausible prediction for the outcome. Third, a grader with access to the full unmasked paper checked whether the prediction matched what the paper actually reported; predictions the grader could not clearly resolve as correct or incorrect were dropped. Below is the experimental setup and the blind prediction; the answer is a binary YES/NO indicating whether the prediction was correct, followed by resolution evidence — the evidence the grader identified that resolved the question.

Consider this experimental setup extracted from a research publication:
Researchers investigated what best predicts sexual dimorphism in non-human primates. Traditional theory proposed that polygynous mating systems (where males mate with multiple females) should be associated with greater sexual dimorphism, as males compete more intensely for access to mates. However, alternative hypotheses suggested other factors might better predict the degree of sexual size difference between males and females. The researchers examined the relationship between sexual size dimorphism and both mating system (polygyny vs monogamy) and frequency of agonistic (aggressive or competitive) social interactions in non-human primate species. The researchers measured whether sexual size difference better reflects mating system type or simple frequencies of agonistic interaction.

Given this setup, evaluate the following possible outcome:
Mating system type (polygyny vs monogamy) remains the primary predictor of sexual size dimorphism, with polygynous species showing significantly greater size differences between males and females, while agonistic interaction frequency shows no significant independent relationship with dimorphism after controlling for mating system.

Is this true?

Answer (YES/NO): NO